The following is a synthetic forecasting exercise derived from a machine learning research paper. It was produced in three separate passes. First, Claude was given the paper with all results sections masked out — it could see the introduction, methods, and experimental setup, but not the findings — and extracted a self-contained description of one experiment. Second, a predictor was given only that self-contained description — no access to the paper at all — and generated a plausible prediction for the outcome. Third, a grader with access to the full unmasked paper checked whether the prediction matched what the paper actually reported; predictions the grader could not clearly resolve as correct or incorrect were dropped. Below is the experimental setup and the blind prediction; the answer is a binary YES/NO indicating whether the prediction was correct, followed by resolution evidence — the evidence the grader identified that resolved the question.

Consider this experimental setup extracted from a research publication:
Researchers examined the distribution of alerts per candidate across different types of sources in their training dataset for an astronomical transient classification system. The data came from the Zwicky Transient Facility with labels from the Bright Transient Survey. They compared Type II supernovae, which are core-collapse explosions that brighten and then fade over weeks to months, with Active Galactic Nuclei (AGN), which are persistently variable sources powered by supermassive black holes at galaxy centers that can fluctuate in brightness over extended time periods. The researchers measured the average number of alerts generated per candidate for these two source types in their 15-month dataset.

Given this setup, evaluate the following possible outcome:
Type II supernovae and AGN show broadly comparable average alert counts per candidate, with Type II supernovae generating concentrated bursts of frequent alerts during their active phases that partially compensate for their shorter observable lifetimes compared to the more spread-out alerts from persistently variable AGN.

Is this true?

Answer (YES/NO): NO